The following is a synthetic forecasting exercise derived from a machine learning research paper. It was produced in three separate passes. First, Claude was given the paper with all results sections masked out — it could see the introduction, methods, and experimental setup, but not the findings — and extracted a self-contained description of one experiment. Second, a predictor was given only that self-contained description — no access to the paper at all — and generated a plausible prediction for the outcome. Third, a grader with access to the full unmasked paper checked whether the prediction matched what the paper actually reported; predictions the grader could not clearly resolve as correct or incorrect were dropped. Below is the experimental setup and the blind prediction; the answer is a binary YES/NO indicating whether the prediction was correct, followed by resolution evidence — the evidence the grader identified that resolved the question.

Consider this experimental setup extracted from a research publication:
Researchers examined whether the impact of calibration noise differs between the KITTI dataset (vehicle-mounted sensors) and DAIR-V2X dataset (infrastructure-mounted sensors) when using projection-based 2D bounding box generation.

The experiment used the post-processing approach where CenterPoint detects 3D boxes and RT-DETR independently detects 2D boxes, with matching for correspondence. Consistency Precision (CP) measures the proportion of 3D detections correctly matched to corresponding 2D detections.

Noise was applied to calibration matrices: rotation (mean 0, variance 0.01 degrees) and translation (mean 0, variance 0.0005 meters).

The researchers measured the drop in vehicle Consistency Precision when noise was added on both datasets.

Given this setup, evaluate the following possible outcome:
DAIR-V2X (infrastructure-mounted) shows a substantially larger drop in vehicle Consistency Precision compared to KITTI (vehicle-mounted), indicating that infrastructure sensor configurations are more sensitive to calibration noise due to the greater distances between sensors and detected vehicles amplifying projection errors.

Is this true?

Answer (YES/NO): NO